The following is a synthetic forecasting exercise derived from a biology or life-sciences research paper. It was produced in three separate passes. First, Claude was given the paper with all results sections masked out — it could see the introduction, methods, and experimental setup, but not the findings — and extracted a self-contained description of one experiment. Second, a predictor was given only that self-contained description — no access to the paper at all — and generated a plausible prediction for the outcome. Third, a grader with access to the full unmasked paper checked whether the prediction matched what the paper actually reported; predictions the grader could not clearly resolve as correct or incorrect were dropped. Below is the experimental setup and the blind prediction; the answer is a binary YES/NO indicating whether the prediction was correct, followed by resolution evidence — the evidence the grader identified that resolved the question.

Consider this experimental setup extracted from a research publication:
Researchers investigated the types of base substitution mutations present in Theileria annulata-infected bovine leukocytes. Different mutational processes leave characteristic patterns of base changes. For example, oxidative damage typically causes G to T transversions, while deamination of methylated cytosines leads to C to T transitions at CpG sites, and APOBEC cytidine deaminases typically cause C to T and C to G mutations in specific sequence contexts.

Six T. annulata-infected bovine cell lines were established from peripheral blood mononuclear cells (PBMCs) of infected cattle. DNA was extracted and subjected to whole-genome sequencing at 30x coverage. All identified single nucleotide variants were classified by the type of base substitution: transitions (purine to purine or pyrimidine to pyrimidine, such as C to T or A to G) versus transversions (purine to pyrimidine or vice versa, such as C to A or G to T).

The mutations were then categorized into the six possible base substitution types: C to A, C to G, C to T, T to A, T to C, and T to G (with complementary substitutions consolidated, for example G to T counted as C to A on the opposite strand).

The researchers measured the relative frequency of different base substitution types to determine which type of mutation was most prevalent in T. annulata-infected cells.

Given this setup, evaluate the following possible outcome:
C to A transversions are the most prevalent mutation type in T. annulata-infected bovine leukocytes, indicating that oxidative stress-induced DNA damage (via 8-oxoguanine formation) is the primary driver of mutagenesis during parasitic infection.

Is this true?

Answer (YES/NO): NO